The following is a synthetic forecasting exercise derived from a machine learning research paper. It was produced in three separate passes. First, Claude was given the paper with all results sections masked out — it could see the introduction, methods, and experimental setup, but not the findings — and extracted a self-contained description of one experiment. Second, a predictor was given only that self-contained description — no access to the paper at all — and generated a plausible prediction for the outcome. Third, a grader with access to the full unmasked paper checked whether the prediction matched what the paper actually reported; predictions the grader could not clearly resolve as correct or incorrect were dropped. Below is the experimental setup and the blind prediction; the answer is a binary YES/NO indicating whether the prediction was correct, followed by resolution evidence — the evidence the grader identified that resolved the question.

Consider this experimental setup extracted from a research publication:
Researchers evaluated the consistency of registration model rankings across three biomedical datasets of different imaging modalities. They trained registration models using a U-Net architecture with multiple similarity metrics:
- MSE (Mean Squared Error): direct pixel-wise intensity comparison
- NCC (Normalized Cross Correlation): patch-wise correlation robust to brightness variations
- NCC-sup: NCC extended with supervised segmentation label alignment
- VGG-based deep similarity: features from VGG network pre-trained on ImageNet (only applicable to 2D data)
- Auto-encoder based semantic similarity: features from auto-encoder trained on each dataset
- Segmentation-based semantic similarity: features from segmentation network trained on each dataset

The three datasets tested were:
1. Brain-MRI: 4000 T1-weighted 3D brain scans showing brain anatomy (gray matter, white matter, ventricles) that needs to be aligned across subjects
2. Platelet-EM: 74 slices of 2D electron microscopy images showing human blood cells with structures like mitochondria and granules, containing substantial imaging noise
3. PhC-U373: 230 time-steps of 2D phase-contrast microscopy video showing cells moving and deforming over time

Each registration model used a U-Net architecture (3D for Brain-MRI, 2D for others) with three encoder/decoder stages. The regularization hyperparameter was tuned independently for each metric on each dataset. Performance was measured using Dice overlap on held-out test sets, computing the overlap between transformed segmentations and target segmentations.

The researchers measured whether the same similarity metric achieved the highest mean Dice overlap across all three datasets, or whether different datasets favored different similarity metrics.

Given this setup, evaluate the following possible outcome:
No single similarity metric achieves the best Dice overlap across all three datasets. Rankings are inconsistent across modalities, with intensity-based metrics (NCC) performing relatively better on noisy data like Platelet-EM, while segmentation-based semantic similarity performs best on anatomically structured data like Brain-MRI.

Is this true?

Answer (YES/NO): NO